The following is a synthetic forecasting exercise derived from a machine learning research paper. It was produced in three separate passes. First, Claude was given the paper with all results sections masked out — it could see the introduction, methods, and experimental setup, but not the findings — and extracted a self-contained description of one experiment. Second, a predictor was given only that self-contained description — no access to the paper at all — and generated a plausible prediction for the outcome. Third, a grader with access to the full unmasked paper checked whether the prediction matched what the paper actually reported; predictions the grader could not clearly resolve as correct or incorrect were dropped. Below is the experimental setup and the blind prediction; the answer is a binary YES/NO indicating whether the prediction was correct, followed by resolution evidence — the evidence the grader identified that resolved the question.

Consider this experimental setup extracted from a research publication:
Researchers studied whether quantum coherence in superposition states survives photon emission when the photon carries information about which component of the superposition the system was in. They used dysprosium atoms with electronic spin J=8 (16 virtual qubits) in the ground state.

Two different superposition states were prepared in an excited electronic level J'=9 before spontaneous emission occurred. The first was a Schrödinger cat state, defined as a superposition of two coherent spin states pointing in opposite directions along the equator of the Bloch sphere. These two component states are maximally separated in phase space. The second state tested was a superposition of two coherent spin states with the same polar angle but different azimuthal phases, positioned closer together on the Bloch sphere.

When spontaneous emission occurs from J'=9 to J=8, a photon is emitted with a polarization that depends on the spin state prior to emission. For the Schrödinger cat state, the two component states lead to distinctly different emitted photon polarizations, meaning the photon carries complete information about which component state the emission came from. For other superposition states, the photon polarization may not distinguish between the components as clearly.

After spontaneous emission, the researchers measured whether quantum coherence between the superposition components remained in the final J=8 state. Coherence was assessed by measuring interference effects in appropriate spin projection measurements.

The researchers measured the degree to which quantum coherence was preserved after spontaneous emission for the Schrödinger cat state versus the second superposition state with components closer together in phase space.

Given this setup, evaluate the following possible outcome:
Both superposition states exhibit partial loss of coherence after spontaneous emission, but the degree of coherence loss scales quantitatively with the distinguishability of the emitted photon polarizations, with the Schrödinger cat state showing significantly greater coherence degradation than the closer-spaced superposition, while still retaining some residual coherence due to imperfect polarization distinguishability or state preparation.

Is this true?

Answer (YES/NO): NO